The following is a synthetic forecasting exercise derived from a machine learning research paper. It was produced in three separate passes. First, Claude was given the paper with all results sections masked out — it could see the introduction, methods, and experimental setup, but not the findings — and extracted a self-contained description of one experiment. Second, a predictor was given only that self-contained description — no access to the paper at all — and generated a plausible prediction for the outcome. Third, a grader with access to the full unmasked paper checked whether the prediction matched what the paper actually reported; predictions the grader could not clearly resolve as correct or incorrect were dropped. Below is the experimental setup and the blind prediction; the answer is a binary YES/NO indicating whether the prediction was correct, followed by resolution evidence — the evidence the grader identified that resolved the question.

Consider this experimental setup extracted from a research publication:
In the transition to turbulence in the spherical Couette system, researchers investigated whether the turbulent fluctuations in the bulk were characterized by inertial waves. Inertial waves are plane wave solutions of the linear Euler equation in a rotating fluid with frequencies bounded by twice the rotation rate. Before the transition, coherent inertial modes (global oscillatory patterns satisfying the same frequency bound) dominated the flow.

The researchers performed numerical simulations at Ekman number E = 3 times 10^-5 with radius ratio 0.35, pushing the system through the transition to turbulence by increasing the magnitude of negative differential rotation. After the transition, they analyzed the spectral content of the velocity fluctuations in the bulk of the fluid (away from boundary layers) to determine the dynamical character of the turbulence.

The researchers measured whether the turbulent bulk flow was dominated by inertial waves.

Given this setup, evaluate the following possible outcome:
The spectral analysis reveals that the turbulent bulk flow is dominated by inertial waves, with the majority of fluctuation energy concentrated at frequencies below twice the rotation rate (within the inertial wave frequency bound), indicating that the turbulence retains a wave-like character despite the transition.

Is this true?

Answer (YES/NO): YES